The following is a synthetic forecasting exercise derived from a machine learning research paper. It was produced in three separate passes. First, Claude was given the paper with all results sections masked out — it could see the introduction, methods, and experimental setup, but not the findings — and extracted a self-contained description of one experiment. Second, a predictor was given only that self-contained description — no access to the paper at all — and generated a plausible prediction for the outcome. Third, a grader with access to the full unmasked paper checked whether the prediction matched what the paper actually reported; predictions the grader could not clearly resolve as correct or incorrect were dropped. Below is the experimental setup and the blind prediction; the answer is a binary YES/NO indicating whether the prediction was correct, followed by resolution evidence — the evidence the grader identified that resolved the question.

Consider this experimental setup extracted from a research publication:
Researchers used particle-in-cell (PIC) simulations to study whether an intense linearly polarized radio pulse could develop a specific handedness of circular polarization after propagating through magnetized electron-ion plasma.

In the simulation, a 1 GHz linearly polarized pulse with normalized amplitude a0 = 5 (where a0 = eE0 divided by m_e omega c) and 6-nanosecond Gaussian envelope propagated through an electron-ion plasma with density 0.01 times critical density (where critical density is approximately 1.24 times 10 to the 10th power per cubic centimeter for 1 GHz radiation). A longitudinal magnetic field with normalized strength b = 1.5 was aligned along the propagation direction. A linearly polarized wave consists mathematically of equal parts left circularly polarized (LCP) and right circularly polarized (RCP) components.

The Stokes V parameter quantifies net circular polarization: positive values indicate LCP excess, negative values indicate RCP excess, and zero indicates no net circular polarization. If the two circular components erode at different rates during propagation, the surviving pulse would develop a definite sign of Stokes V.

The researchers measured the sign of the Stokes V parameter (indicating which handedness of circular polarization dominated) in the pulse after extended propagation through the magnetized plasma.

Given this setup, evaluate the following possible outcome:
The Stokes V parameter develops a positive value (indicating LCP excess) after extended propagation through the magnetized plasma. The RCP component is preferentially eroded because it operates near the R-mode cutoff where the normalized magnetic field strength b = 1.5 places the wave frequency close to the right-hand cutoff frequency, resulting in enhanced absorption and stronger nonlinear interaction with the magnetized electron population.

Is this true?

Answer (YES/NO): YES